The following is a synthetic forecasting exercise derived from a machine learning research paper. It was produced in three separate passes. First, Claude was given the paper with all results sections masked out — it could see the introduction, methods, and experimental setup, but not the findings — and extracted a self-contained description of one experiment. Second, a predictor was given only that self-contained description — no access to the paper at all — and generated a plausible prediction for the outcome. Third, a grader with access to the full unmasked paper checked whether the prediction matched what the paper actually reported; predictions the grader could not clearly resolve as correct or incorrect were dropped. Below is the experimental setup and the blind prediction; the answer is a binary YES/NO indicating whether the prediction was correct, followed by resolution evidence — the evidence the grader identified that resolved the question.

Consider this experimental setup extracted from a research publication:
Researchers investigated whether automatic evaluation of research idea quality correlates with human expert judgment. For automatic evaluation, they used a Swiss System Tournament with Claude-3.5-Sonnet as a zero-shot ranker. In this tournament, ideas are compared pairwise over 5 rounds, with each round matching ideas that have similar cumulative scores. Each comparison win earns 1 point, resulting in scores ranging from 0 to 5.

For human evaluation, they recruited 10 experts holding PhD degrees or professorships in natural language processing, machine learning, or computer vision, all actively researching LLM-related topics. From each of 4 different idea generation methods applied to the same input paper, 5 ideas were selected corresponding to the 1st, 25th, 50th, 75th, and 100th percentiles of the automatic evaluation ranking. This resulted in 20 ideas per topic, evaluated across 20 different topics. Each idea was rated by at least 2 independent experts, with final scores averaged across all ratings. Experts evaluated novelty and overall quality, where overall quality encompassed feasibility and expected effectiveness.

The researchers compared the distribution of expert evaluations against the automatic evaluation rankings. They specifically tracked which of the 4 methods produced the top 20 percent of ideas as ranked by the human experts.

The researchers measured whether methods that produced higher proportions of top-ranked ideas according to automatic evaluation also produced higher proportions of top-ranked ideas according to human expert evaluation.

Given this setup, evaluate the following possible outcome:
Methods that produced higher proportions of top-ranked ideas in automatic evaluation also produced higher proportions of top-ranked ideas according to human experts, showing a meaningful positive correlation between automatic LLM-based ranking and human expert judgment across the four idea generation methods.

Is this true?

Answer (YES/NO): YES